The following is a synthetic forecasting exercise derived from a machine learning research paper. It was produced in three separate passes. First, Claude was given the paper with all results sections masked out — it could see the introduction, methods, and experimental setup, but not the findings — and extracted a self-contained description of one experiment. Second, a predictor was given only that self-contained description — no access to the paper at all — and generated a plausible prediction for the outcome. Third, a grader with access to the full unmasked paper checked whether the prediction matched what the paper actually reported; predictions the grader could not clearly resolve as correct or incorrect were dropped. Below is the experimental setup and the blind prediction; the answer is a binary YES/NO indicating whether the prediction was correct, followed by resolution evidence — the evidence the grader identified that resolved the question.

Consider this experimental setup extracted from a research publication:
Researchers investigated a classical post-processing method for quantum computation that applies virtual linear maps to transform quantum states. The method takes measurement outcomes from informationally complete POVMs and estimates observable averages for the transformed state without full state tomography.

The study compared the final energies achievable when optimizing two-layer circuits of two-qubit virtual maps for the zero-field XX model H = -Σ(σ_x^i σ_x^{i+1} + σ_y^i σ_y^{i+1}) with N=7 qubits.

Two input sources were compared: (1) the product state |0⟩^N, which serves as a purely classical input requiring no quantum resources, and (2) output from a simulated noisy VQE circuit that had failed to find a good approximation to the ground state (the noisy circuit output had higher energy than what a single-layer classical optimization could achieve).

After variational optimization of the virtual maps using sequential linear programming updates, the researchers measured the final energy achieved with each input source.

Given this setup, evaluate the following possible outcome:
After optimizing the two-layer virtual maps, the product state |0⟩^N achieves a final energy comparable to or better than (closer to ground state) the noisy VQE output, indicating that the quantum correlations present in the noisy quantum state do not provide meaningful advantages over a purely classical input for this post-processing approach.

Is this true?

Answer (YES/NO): NO